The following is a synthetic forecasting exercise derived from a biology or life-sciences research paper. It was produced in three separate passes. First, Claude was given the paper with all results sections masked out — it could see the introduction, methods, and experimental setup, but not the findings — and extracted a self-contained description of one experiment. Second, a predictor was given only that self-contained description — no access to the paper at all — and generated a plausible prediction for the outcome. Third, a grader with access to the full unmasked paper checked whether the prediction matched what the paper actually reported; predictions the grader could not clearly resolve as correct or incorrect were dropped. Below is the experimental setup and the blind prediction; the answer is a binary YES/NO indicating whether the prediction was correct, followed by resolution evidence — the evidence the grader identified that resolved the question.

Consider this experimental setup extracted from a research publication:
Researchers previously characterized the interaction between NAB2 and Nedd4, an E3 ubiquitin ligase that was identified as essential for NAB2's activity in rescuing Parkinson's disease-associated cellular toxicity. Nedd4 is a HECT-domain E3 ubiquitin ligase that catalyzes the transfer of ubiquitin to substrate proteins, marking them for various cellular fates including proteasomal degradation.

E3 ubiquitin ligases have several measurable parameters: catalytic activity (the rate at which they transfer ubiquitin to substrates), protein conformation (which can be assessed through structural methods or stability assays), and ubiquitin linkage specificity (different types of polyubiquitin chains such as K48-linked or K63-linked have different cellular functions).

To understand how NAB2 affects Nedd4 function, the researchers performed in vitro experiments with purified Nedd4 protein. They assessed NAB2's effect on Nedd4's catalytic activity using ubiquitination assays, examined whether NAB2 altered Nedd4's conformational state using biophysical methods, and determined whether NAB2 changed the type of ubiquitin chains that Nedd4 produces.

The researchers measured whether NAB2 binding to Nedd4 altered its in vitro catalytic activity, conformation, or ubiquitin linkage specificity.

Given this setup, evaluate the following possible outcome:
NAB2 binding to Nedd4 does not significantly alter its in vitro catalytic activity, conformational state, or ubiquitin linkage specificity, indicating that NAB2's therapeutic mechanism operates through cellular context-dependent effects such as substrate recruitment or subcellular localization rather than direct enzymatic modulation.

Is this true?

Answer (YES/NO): YES